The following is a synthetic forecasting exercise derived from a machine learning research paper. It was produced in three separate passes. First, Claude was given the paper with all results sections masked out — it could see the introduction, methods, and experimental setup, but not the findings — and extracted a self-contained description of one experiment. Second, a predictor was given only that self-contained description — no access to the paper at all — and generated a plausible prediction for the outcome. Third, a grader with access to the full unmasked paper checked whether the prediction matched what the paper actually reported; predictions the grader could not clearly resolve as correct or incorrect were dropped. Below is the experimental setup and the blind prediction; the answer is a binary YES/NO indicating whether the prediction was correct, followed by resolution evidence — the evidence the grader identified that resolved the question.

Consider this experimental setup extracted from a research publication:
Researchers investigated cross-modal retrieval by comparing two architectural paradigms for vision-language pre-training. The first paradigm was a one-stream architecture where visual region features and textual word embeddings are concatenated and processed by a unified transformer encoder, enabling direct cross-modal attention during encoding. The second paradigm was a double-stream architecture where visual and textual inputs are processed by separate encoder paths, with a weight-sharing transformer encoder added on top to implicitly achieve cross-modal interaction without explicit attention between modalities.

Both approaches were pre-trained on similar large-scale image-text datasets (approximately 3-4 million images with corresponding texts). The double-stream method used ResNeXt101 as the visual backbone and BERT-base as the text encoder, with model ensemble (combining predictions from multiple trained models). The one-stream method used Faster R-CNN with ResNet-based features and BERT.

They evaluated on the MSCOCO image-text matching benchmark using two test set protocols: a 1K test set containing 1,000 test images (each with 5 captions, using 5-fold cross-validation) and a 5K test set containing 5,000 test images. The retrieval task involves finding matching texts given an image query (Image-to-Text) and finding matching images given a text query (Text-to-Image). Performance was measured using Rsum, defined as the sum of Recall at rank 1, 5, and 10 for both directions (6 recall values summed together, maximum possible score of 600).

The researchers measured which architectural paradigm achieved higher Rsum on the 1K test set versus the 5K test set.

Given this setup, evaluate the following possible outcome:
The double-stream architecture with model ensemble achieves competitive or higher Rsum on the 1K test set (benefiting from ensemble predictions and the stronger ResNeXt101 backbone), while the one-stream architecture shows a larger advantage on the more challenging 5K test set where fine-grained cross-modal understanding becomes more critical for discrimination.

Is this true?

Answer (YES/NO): NO